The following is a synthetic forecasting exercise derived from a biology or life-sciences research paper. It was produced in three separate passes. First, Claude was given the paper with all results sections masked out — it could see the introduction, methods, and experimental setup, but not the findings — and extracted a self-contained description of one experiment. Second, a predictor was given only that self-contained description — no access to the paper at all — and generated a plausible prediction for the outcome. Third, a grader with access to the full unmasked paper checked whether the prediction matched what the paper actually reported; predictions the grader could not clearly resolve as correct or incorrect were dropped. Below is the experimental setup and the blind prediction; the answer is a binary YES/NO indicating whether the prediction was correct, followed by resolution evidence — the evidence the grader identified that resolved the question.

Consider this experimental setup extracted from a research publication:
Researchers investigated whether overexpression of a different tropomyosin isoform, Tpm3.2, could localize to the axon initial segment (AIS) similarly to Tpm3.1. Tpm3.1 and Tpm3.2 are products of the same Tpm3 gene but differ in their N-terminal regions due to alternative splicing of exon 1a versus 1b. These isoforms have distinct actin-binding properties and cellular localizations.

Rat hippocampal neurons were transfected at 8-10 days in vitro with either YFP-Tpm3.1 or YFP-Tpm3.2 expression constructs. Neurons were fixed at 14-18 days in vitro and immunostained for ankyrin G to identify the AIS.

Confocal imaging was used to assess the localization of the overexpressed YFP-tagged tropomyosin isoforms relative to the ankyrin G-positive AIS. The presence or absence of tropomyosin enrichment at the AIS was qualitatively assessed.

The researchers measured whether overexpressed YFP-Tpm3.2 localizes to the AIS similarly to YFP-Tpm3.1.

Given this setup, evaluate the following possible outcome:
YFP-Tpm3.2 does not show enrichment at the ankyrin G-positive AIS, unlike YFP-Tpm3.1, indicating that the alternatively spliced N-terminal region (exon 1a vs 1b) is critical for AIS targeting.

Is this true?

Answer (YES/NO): YES